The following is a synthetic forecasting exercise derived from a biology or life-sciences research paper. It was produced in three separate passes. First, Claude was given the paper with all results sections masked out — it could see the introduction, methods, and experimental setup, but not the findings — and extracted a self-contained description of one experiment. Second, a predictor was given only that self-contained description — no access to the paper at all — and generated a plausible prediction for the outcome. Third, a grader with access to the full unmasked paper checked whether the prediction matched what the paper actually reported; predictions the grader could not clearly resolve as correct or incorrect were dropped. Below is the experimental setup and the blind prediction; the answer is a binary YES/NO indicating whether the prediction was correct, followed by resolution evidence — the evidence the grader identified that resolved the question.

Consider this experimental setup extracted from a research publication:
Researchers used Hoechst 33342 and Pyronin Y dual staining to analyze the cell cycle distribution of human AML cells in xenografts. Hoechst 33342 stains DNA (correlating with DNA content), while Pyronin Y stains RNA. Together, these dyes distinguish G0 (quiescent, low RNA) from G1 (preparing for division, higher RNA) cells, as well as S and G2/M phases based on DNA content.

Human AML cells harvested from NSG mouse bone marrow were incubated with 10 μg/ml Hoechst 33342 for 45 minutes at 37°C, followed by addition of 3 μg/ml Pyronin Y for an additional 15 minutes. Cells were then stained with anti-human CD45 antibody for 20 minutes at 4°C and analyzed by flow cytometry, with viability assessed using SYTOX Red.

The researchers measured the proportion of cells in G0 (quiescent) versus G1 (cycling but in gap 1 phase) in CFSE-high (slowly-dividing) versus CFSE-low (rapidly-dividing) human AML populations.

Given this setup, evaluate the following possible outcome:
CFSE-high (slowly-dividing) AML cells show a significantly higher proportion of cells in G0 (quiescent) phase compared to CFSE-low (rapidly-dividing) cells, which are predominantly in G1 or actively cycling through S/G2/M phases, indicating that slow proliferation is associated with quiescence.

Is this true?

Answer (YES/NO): YES